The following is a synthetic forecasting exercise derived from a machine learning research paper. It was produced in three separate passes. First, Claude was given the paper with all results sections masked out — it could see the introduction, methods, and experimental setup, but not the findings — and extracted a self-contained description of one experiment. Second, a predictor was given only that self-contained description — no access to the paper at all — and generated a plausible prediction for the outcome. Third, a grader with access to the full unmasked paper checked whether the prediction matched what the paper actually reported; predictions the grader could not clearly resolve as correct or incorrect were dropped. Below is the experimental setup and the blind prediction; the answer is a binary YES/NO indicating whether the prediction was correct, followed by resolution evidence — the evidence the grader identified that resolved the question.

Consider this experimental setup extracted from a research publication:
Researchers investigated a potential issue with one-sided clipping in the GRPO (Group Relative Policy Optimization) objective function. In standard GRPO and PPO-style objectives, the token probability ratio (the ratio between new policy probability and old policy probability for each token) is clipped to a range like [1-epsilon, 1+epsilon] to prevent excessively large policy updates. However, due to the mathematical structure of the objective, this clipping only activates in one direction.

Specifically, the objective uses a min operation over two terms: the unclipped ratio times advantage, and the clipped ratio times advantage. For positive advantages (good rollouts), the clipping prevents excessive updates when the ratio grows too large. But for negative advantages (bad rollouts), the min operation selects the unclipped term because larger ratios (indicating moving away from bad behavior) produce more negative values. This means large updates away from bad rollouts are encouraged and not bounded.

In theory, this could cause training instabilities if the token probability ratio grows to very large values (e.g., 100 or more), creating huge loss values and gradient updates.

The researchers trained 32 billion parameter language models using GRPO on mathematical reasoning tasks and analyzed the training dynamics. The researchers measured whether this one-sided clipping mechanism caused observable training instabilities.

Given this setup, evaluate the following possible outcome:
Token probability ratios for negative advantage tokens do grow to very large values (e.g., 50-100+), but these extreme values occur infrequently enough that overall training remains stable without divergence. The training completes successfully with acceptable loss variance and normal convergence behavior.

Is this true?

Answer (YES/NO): NO